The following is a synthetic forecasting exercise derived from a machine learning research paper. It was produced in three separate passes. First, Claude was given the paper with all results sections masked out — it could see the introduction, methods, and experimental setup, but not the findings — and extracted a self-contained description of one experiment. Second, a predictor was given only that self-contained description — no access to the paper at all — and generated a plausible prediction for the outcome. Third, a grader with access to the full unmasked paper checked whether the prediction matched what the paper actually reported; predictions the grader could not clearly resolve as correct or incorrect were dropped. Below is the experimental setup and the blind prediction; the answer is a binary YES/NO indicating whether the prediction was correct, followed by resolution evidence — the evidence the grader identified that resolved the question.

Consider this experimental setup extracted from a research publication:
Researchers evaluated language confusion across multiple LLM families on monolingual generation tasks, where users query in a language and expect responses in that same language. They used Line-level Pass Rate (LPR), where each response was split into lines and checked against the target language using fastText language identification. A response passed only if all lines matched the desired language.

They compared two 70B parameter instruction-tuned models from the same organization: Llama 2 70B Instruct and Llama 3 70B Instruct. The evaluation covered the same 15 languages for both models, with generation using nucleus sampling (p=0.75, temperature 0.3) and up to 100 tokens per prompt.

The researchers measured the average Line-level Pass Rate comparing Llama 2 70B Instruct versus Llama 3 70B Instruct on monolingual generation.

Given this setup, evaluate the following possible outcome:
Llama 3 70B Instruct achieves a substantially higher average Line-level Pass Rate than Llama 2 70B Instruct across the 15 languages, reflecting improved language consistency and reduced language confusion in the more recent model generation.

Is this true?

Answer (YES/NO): NO